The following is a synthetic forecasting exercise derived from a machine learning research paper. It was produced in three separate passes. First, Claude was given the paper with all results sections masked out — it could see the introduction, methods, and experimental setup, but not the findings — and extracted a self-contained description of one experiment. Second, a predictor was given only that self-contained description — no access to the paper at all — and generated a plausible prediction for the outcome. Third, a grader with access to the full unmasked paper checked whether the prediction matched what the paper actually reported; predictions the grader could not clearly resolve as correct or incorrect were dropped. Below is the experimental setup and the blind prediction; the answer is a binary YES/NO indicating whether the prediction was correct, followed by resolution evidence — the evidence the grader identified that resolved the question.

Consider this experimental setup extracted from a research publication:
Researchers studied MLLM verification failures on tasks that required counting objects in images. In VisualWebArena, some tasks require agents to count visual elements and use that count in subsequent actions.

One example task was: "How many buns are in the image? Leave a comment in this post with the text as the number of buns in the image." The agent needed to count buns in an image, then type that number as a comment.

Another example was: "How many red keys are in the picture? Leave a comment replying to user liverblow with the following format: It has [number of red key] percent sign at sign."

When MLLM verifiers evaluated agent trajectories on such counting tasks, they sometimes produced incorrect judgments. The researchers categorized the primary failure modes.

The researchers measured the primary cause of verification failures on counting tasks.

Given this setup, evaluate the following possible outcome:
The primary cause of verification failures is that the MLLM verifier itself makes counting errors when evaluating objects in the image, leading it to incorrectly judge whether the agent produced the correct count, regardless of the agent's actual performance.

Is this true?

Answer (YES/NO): YES